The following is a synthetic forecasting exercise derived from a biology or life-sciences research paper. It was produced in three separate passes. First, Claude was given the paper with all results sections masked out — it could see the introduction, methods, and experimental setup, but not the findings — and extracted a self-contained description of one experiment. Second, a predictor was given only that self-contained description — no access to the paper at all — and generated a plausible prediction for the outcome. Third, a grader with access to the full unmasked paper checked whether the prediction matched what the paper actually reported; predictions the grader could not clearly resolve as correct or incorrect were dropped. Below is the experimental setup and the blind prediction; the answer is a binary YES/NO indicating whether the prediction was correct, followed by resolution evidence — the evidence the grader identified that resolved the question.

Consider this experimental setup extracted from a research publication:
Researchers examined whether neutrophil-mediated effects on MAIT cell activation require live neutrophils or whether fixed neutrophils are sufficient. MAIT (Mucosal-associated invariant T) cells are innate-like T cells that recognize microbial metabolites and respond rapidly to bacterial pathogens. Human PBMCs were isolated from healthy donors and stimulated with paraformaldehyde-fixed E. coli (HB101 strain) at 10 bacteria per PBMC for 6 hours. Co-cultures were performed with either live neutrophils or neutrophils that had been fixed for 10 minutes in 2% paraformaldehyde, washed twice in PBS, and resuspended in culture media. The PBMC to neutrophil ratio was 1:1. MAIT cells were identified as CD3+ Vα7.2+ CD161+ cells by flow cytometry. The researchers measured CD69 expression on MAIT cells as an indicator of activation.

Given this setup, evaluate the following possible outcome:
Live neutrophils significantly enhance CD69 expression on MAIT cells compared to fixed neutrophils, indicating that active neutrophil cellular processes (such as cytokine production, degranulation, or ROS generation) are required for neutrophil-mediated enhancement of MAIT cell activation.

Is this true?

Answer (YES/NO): NO